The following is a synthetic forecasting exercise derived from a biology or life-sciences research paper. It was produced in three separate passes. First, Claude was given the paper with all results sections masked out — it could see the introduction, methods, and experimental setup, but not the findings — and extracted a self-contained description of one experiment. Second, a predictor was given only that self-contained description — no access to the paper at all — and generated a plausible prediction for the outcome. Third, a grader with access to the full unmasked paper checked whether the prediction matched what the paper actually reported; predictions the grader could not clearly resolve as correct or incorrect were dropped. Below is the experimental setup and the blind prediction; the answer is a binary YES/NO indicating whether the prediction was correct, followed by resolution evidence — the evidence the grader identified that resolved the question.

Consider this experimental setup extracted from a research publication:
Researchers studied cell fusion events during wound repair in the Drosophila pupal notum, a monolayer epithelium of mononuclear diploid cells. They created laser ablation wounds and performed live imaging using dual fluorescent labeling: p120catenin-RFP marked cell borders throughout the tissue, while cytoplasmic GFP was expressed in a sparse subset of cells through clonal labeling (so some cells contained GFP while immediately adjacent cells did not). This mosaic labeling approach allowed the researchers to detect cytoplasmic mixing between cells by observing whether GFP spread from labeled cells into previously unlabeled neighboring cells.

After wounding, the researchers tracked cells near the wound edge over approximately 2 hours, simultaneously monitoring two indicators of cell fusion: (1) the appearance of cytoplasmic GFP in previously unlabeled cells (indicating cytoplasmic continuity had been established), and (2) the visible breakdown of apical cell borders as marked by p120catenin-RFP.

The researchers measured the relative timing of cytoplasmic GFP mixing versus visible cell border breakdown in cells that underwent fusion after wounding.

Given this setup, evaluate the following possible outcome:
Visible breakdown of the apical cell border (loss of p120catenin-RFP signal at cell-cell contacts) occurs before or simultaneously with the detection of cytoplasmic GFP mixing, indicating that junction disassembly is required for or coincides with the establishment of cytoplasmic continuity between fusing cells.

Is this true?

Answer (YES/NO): NO